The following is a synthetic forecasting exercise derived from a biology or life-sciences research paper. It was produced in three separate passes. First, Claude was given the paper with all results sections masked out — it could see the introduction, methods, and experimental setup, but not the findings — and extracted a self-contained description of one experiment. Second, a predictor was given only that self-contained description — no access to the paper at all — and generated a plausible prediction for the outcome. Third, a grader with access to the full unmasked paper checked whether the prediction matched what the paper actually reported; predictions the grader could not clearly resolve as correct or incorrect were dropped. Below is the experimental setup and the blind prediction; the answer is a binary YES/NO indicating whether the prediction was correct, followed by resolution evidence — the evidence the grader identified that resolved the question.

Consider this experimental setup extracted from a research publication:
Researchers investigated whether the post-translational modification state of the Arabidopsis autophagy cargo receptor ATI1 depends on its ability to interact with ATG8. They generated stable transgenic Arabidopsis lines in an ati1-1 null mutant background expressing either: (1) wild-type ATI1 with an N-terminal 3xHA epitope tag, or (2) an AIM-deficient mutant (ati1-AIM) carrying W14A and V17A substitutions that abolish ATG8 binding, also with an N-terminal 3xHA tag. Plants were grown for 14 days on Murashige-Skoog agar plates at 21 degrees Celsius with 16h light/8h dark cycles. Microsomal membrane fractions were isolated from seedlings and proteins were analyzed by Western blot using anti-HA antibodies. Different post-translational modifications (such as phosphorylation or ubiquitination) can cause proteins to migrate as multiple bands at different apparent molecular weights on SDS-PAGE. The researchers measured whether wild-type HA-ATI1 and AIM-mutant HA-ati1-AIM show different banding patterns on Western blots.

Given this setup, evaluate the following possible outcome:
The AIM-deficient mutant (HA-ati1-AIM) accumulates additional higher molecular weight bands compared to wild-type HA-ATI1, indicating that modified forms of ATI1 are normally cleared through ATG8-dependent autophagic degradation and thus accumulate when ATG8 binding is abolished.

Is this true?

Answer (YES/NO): NO